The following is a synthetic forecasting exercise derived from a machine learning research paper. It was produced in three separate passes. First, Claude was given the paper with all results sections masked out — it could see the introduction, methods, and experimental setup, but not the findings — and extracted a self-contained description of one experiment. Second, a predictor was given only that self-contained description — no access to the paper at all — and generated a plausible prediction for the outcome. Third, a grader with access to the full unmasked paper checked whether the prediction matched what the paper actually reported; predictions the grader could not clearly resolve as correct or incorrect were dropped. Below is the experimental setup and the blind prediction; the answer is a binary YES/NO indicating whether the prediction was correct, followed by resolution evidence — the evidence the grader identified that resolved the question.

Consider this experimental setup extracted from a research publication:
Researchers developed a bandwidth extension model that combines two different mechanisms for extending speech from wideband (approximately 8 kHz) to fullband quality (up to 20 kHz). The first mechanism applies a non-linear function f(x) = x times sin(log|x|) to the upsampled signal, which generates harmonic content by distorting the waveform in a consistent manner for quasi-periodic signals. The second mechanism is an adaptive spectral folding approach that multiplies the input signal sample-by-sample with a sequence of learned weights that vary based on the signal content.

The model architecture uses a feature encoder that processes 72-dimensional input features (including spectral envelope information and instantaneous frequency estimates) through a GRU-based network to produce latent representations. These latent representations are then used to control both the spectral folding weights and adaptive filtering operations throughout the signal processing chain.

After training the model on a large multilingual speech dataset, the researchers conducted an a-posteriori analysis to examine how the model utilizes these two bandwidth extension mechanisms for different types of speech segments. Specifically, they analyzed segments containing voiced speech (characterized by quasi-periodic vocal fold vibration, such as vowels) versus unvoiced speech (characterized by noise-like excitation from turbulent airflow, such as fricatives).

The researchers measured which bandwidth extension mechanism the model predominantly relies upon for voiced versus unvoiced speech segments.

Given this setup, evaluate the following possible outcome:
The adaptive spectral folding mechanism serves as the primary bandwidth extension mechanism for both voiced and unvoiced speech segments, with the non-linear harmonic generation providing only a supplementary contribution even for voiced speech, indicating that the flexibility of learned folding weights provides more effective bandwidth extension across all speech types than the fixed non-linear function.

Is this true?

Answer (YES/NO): NO